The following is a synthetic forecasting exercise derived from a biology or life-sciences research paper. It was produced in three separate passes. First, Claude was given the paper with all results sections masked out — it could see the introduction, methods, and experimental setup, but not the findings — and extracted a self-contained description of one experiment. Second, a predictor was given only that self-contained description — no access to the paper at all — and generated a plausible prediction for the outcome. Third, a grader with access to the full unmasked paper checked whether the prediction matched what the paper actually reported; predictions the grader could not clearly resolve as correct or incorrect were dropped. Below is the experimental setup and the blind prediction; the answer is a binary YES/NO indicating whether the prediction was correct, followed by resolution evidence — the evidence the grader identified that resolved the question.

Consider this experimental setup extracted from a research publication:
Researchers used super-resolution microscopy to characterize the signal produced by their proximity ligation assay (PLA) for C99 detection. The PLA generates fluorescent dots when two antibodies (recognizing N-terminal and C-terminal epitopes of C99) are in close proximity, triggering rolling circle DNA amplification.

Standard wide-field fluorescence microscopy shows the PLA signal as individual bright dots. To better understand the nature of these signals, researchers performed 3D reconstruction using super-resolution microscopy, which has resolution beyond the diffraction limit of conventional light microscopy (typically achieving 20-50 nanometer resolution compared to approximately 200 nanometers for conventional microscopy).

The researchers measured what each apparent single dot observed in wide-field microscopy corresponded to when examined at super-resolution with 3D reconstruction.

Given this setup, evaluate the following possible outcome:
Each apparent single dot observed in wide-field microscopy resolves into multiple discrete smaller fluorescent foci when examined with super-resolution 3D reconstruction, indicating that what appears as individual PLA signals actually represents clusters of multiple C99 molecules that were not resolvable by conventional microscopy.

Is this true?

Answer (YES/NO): YES